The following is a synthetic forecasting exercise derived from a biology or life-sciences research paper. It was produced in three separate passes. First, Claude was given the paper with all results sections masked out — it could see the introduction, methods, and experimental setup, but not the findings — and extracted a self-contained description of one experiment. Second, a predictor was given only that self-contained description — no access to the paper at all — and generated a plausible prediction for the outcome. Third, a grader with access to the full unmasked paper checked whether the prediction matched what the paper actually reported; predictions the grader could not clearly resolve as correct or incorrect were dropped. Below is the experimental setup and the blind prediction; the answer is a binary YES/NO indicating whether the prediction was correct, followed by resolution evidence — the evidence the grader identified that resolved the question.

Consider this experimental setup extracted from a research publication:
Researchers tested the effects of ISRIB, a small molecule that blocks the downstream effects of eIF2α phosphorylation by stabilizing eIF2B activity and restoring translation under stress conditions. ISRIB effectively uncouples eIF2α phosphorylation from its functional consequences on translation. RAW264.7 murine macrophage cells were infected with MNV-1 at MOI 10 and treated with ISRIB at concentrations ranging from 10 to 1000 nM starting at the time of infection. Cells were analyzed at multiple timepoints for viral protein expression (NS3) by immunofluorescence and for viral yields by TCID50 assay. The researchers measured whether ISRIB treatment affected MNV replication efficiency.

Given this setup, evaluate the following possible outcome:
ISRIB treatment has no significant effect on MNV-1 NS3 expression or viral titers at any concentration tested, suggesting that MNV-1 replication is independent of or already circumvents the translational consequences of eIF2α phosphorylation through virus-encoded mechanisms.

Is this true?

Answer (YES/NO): YES